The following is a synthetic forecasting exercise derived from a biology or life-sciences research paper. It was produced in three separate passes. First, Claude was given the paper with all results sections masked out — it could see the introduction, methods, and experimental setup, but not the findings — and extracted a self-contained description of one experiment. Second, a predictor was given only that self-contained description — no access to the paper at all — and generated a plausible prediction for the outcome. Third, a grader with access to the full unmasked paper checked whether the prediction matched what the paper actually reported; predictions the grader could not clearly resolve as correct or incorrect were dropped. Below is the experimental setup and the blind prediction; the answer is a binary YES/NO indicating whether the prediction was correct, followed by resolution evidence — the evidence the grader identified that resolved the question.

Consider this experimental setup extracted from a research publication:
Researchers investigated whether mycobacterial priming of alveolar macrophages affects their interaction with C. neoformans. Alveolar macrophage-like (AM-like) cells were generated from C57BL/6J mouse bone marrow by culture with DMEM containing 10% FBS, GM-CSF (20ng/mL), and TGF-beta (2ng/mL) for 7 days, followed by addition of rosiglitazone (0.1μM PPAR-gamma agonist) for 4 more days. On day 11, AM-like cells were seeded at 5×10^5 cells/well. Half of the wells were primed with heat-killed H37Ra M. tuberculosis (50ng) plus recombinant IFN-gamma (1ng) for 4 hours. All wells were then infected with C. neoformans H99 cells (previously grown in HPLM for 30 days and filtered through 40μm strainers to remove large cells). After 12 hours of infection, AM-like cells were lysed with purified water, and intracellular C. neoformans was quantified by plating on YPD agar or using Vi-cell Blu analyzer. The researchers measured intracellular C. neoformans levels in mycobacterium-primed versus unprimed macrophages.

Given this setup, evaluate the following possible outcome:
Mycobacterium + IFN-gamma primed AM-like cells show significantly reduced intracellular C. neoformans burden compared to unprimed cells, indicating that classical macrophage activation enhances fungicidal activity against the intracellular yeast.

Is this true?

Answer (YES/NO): NO